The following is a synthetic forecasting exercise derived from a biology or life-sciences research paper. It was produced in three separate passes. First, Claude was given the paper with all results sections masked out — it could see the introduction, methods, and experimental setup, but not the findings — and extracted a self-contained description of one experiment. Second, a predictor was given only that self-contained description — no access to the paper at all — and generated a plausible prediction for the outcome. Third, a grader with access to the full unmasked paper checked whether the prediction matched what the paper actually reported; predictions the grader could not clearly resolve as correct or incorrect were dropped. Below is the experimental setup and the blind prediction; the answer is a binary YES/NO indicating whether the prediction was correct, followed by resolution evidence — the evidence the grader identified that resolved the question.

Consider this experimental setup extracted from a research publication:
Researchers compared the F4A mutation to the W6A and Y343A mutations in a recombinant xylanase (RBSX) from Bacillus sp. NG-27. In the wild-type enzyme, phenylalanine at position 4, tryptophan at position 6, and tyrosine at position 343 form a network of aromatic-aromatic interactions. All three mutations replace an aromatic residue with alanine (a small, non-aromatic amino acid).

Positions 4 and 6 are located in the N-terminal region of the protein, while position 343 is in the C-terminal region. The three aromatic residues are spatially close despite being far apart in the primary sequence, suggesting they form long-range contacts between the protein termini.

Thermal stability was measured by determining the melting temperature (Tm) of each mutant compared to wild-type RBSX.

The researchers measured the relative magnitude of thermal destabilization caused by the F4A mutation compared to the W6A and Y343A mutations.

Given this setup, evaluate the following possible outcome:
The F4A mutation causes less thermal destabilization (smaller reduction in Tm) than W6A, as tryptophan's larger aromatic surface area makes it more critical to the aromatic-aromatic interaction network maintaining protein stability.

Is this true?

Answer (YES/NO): YES